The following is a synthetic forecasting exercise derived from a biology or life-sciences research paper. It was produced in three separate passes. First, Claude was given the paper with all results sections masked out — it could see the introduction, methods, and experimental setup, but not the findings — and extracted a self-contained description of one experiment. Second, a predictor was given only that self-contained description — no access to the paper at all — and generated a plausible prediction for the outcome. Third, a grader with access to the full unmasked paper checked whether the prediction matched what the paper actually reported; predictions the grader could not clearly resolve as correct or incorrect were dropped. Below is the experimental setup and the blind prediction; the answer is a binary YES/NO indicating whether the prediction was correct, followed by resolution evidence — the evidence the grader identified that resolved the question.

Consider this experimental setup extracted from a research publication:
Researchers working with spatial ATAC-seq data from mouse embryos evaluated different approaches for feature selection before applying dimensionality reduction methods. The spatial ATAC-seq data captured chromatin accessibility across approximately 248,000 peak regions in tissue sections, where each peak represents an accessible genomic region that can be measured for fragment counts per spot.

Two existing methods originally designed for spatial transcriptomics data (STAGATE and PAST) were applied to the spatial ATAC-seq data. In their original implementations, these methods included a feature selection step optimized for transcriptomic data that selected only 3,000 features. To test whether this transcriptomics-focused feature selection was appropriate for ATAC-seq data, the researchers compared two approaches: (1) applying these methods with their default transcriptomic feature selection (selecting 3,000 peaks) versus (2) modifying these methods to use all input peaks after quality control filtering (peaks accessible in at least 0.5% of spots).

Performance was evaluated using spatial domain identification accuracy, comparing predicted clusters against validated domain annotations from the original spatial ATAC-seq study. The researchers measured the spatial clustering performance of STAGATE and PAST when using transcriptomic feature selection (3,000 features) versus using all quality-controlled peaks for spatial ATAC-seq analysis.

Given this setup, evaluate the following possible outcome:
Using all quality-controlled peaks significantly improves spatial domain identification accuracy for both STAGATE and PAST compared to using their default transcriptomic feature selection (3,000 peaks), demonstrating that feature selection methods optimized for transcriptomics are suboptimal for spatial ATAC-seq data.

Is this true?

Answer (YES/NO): YES